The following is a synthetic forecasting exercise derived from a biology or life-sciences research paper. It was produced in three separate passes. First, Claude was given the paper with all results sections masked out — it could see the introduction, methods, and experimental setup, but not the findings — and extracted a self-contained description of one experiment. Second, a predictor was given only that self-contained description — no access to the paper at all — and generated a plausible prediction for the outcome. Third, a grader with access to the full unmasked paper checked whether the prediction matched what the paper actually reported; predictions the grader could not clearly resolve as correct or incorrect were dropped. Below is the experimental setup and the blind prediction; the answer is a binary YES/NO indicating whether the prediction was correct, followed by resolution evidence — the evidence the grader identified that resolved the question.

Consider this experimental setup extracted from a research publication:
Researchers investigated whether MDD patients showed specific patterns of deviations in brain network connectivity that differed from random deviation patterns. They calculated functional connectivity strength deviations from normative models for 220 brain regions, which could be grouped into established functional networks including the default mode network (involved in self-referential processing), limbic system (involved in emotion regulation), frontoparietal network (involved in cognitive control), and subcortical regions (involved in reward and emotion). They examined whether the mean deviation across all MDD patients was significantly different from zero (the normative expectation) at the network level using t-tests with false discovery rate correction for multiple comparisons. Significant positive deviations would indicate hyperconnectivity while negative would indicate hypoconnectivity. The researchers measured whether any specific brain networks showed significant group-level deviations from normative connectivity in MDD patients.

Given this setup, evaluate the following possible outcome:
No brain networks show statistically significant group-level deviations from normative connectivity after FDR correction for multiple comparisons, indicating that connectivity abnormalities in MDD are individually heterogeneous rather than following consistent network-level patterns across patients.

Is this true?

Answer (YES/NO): NO